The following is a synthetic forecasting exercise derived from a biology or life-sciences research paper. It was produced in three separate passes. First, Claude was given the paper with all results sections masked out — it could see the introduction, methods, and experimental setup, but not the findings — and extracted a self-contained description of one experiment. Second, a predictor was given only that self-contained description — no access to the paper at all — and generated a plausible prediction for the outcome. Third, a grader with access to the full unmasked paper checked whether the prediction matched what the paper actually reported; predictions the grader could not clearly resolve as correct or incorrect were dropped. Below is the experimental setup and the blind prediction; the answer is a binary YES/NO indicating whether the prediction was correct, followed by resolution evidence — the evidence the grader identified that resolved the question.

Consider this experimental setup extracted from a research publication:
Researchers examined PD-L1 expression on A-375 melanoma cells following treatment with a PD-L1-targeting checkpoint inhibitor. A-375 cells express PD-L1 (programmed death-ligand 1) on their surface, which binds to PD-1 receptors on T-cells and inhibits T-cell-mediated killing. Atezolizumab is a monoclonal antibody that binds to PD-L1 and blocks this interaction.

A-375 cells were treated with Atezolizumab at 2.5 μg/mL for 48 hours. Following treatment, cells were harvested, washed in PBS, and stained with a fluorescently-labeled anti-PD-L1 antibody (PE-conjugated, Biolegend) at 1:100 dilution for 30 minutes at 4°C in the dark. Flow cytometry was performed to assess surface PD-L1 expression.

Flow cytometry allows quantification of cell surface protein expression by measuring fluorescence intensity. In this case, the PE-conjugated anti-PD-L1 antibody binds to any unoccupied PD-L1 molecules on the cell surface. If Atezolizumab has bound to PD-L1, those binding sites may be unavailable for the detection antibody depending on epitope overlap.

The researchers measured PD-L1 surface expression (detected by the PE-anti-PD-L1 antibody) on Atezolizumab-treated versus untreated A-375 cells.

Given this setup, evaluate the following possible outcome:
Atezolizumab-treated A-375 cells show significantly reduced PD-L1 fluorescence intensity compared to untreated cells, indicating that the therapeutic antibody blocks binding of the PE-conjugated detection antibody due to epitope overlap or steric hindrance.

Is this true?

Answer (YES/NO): YES